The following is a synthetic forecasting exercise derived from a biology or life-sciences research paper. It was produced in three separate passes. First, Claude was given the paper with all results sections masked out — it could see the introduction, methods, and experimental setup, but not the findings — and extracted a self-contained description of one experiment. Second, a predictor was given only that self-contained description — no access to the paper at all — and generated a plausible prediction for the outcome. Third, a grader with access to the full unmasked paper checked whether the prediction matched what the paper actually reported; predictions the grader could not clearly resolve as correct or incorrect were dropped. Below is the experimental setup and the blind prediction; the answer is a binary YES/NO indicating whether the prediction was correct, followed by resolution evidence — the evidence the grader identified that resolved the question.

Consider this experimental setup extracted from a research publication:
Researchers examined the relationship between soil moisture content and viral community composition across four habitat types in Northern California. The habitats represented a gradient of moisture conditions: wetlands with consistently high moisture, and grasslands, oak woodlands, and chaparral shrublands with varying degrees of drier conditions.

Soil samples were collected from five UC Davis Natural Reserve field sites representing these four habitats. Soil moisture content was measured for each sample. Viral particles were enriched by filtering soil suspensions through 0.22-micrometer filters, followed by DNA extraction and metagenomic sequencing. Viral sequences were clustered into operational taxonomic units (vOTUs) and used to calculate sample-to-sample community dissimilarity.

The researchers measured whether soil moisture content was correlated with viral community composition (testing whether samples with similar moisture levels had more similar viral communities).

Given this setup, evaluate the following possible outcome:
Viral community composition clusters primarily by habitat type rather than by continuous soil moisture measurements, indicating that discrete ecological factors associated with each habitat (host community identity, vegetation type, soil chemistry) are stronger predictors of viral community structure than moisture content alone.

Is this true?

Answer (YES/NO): NO